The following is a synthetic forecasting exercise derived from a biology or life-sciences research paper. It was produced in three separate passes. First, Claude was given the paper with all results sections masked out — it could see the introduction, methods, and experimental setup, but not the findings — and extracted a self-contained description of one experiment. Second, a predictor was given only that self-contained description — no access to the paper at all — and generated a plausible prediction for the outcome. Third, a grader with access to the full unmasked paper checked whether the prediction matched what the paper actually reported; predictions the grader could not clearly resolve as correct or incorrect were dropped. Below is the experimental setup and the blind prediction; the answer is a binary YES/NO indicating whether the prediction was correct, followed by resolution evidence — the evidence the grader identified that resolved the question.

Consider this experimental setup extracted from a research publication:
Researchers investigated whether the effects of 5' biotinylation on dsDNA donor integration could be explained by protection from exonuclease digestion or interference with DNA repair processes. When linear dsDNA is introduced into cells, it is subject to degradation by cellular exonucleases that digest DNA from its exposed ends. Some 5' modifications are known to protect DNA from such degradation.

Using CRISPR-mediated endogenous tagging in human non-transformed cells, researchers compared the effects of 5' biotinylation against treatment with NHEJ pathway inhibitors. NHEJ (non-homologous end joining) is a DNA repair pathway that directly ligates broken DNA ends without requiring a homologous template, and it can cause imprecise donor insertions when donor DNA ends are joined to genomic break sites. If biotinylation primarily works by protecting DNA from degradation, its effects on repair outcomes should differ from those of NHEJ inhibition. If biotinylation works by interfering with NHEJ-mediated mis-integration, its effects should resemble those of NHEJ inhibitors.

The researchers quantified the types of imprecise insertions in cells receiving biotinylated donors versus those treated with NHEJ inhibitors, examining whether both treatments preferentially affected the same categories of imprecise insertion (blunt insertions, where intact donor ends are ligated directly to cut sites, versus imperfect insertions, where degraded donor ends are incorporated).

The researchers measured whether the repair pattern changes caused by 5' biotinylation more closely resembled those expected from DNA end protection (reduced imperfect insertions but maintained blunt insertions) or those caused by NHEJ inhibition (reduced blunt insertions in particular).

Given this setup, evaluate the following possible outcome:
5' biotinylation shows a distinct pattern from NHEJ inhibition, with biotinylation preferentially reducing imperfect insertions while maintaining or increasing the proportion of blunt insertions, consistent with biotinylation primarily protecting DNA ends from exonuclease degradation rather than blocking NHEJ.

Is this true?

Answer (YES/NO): NO